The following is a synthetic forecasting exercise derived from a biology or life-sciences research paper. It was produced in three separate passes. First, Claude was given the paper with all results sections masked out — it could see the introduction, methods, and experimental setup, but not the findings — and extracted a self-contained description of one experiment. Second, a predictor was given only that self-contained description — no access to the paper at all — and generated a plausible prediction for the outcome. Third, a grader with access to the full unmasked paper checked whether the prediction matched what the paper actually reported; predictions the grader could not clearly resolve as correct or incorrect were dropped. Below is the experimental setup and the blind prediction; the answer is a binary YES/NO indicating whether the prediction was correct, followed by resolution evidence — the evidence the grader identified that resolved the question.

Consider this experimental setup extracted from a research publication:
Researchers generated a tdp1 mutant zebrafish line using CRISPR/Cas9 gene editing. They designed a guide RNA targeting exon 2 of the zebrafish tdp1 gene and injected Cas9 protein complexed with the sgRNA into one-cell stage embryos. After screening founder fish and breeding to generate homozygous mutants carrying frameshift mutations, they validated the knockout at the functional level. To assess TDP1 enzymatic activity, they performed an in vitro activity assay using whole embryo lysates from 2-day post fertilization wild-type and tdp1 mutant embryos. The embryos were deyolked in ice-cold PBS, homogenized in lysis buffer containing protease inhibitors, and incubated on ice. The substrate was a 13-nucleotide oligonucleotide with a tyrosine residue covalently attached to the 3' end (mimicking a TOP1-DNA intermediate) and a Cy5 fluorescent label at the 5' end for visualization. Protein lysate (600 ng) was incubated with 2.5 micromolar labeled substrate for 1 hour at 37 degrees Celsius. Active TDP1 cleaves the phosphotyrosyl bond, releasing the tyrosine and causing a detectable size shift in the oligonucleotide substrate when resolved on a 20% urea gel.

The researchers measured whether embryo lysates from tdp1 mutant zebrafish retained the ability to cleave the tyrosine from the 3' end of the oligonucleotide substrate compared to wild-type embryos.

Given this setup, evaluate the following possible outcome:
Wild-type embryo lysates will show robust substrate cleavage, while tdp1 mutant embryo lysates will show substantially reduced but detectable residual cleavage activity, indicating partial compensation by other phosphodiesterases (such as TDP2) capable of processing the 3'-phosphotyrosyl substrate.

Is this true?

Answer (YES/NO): NO